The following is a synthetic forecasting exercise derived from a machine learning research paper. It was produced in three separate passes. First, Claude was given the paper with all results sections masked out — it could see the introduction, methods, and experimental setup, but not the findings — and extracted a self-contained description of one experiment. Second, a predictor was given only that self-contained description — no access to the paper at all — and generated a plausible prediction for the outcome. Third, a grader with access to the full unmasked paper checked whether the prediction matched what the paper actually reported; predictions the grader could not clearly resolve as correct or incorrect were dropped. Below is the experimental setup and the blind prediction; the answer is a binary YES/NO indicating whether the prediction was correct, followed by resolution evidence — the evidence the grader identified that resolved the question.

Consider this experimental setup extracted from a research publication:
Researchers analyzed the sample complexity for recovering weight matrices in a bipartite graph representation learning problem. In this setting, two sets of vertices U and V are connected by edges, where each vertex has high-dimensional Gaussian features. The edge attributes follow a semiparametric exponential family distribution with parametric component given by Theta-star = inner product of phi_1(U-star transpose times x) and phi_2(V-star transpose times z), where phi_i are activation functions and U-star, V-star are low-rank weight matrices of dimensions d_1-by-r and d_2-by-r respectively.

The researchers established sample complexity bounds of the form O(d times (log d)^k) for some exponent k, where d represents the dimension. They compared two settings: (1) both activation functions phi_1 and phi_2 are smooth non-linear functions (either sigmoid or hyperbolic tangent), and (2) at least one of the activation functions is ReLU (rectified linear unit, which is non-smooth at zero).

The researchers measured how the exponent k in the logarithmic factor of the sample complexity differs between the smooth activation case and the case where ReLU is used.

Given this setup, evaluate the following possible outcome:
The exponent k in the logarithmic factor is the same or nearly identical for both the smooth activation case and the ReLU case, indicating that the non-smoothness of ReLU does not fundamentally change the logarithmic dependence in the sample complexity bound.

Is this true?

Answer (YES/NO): NO